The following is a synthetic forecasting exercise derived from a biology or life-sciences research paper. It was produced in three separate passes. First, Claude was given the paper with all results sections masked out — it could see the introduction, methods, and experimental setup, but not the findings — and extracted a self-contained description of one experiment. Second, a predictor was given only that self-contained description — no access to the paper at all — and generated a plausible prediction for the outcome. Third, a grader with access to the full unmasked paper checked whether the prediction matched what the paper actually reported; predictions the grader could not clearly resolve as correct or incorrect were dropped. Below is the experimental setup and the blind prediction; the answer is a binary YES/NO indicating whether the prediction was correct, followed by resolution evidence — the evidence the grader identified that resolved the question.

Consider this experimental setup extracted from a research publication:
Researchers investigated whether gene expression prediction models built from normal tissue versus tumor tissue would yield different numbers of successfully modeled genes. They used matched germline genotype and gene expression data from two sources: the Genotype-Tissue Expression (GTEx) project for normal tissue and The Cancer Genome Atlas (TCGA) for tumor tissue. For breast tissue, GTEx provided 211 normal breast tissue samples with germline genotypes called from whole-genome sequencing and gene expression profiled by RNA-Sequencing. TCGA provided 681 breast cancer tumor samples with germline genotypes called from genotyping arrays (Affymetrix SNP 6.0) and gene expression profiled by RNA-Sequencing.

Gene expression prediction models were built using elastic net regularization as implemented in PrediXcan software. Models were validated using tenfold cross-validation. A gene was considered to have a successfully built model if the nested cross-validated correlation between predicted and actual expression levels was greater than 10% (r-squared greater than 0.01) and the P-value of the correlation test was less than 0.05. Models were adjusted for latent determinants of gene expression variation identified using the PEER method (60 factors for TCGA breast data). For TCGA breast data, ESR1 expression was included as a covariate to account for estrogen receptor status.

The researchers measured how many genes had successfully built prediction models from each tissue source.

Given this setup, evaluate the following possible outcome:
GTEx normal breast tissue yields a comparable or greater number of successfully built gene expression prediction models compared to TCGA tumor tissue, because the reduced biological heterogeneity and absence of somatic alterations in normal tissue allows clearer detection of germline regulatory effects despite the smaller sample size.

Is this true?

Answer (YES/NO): YES